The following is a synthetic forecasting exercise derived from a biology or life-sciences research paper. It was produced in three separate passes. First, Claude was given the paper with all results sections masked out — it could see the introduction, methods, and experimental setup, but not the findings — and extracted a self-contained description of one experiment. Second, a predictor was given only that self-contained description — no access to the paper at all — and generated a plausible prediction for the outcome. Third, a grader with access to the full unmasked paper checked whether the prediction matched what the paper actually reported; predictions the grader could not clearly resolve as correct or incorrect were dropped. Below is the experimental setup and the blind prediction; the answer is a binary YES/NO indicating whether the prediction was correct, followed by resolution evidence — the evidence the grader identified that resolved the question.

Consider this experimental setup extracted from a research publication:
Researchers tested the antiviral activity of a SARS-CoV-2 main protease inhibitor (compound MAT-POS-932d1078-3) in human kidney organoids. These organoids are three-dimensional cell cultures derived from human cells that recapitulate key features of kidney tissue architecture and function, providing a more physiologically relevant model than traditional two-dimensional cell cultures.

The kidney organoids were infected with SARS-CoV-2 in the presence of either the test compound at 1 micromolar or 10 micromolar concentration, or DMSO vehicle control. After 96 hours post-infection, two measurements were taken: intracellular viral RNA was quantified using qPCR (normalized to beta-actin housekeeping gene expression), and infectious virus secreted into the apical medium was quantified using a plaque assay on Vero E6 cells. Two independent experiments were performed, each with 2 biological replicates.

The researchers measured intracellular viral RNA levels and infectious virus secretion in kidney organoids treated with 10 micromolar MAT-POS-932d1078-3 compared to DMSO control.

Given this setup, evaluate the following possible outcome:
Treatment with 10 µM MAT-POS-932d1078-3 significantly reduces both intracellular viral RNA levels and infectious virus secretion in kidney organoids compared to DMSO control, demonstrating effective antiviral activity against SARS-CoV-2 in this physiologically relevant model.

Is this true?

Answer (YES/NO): YES